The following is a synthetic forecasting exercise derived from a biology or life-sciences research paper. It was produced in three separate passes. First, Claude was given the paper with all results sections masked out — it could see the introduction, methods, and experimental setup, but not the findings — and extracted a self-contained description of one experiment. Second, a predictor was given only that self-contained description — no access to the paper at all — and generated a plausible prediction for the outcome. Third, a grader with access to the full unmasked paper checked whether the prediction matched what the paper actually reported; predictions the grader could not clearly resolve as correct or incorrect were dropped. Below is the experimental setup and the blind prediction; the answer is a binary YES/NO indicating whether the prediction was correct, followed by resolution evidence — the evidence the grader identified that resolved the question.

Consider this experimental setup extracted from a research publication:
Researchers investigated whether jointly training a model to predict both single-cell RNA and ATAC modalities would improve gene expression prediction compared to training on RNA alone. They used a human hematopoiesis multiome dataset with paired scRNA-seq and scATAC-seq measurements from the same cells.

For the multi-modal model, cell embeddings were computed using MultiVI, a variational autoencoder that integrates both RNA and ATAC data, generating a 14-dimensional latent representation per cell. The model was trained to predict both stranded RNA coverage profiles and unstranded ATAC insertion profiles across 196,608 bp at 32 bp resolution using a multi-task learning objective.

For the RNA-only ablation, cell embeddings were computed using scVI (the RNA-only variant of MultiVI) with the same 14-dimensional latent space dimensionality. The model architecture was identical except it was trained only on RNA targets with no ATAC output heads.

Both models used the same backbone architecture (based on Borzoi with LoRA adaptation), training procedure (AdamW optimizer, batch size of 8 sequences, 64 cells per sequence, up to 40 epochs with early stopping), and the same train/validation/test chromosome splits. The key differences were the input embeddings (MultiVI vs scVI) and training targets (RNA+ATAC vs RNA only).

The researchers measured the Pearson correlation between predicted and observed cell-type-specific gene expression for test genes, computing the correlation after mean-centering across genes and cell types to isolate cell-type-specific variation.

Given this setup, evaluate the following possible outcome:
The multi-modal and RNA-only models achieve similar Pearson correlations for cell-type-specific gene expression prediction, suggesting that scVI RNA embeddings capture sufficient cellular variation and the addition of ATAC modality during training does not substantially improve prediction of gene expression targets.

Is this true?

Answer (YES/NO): NO